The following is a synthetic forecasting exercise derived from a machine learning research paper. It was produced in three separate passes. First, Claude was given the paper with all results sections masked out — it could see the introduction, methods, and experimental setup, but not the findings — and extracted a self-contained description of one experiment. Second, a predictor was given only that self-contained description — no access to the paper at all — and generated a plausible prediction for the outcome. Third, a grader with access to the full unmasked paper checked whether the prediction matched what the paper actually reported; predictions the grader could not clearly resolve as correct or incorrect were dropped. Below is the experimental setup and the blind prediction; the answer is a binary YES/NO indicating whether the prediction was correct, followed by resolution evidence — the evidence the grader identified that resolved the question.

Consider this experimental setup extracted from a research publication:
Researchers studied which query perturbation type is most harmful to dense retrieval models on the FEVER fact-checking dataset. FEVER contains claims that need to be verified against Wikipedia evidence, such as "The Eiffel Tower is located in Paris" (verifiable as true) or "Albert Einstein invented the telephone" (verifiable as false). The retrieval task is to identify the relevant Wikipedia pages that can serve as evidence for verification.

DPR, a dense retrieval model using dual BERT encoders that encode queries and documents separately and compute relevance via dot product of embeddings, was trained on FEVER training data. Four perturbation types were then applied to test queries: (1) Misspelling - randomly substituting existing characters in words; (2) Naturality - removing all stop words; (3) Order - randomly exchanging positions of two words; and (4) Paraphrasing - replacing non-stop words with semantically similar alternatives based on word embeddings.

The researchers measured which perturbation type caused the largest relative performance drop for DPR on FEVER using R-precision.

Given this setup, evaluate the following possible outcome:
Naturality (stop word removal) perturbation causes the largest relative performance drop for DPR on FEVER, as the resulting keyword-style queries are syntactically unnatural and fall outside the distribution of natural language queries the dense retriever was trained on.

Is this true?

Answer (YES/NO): NO